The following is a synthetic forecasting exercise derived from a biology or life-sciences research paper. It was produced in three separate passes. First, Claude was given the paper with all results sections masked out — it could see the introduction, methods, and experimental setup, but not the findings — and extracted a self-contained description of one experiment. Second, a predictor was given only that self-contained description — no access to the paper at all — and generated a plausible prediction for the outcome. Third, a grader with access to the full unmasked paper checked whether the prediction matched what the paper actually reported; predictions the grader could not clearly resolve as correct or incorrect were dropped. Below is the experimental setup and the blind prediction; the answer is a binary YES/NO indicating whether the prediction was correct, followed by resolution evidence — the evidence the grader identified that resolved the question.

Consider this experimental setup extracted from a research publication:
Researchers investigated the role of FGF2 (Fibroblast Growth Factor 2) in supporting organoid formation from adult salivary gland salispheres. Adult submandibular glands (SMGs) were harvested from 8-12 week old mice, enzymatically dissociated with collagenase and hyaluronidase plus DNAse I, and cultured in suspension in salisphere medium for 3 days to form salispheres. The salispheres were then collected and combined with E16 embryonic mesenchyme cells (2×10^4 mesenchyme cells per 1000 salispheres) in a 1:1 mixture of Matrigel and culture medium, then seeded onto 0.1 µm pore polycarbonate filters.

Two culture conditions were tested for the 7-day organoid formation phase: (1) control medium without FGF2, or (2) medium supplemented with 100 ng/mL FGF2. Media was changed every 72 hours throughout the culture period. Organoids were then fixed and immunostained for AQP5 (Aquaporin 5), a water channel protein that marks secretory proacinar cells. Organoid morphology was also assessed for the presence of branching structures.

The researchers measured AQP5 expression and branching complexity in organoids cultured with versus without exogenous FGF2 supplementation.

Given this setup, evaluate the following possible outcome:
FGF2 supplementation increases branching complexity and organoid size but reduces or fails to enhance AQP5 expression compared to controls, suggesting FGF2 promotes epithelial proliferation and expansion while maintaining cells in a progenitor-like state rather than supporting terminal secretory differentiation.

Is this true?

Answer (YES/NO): NO